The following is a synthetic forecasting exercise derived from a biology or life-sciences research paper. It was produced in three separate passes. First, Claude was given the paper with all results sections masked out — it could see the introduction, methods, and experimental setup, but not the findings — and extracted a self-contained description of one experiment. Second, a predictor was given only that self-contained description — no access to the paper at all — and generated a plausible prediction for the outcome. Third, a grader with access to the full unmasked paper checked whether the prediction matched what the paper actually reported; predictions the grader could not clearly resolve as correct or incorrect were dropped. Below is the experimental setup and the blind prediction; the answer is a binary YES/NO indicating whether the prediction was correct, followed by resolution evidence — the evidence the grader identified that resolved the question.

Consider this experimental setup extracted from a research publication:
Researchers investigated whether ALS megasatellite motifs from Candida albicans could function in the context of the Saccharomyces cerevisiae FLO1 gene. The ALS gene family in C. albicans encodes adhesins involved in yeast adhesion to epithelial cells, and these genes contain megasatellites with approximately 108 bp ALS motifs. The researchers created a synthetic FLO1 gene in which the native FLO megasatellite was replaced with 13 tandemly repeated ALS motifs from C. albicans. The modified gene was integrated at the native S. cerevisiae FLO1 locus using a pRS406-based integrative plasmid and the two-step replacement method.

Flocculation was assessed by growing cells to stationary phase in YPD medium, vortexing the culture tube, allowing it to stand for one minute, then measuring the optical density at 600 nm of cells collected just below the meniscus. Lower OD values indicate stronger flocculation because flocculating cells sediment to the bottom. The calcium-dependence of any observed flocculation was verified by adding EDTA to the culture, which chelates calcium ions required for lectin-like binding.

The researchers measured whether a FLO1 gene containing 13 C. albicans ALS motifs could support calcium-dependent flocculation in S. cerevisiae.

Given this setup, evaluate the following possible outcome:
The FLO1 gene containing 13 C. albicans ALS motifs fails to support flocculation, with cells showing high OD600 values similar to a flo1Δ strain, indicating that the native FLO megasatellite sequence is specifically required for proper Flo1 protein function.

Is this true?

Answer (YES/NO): NO